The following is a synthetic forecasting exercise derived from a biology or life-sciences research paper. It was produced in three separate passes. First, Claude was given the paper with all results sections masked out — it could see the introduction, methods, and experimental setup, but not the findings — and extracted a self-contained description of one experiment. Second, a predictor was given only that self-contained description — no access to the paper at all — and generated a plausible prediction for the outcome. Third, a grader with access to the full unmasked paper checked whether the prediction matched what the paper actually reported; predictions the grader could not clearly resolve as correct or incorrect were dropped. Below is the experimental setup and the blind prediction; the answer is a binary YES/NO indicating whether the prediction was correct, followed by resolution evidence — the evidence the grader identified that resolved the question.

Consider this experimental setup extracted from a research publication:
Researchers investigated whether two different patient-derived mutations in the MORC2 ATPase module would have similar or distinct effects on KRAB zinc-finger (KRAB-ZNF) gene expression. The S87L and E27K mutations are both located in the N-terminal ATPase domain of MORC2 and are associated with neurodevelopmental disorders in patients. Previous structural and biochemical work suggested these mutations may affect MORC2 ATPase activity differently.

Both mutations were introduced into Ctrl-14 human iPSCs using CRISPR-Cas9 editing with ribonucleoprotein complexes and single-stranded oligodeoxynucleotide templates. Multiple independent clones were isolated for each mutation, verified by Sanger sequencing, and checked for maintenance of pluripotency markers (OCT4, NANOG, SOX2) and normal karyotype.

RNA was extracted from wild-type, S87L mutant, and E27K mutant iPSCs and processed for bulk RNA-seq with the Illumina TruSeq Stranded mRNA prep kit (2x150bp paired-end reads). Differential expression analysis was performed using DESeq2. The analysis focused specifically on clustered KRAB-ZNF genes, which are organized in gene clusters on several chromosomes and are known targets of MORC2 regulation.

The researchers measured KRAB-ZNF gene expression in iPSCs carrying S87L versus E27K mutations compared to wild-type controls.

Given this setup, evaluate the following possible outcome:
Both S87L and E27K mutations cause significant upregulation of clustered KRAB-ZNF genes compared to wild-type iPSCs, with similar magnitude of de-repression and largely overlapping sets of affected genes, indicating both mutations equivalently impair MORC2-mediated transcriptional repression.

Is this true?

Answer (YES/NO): NO